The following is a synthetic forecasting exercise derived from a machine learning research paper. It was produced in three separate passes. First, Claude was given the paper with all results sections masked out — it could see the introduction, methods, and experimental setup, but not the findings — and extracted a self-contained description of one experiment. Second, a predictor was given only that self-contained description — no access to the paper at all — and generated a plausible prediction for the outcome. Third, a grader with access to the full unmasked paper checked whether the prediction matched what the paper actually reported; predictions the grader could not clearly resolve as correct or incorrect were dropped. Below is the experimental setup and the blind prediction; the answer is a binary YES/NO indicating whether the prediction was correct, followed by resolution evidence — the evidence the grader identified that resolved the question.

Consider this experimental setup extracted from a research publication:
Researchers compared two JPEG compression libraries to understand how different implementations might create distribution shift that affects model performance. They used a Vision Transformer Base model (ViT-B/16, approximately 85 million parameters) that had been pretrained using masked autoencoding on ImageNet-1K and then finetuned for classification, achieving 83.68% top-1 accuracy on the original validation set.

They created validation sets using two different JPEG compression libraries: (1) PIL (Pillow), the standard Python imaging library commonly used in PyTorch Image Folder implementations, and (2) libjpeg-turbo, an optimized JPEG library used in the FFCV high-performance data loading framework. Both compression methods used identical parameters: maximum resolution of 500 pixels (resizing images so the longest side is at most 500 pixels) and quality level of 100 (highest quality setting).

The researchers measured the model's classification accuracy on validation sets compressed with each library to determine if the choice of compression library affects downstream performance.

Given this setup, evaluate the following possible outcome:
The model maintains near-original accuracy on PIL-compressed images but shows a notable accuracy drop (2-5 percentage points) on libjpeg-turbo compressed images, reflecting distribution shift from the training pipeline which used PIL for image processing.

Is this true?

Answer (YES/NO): NO